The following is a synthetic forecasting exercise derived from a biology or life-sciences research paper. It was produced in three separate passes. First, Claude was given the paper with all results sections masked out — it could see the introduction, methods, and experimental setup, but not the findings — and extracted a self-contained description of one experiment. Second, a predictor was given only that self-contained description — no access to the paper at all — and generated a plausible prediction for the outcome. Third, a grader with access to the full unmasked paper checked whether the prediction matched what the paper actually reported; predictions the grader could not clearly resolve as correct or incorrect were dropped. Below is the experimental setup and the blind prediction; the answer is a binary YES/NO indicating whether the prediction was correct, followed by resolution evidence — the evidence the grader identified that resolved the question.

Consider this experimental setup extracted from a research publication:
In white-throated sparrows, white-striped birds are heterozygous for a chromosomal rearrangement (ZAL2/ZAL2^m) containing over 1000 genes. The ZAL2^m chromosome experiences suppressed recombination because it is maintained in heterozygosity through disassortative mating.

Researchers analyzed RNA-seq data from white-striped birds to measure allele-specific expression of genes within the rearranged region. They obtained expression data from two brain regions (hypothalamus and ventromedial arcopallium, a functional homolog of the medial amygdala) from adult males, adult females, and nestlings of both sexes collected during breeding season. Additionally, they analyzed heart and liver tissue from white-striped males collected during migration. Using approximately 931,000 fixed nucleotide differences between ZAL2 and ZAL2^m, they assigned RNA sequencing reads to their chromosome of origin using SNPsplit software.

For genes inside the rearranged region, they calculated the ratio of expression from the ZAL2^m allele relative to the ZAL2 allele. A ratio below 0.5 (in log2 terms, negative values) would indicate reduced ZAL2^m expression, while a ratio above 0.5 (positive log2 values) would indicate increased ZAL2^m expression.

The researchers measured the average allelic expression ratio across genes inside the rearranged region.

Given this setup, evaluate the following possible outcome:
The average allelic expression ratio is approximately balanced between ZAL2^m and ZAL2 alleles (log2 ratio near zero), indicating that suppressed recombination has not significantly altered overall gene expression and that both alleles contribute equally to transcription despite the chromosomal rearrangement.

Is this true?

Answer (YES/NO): NO